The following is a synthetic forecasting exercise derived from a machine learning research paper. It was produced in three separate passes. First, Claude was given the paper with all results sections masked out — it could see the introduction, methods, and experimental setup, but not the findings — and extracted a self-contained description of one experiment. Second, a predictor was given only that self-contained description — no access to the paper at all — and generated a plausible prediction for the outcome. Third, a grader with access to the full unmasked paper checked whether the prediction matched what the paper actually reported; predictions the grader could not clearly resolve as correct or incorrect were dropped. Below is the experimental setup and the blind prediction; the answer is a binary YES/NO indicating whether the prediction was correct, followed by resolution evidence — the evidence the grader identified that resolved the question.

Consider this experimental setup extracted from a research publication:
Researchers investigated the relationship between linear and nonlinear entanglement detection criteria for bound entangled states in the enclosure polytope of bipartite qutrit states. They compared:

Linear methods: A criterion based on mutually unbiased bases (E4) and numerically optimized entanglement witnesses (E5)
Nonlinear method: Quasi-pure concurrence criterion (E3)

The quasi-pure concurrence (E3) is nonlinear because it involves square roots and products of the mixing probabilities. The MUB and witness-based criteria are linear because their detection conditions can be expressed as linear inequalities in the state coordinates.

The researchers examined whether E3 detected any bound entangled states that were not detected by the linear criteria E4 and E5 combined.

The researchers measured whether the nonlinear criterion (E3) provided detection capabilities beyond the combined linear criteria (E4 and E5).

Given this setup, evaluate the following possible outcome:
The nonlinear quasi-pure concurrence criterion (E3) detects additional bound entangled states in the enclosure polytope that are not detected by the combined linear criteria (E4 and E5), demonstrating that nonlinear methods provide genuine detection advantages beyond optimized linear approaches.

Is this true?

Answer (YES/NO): YES